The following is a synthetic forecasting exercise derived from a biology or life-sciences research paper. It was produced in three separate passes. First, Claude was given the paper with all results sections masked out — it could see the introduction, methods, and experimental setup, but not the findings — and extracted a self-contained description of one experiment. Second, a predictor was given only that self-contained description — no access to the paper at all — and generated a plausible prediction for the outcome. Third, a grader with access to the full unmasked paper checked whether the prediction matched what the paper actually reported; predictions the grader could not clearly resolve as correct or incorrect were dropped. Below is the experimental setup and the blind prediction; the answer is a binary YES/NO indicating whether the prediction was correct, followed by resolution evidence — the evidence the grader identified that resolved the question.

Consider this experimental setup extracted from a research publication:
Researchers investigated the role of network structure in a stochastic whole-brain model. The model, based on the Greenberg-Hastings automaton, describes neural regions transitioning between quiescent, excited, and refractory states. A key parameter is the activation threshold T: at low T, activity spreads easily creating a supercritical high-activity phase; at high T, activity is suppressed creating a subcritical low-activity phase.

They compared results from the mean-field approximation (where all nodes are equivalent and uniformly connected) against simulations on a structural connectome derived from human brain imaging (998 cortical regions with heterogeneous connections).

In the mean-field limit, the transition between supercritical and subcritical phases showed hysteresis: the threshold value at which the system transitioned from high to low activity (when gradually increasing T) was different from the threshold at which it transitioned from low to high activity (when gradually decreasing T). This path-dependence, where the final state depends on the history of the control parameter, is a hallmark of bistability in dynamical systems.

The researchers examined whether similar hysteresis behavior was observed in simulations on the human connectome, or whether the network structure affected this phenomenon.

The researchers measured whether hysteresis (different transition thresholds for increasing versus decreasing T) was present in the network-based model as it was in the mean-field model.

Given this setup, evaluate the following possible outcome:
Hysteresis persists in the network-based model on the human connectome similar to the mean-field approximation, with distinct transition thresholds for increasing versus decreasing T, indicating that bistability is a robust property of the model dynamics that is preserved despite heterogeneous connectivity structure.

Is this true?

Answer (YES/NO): NO